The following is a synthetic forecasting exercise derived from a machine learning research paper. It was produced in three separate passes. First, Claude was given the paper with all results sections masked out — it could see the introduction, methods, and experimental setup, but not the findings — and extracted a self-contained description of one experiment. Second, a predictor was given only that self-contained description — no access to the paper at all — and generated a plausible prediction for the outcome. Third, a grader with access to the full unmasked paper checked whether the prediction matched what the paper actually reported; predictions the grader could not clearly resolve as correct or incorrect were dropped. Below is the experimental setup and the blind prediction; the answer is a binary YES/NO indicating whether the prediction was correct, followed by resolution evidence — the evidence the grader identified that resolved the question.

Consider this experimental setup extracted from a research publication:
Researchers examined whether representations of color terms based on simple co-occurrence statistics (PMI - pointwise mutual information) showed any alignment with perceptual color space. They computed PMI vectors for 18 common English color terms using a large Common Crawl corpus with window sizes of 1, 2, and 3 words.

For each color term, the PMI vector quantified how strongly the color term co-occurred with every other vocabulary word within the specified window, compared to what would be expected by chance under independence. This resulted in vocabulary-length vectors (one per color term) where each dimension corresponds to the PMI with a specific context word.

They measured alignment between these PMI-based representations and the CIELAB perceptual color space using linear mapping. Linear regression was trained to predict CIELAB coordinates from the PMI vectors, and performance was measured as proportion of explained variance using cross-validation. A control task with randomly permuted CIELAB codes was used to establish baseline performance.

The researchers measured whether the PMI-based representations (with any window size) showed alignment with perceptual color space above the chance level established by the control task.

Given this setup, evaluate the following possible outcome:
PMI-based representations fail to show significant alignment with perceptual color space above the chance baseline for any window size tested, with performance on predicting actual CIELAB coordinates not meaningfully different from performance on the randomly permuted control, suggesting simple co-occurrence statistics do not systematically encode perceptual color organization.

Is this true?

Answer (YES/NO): NO